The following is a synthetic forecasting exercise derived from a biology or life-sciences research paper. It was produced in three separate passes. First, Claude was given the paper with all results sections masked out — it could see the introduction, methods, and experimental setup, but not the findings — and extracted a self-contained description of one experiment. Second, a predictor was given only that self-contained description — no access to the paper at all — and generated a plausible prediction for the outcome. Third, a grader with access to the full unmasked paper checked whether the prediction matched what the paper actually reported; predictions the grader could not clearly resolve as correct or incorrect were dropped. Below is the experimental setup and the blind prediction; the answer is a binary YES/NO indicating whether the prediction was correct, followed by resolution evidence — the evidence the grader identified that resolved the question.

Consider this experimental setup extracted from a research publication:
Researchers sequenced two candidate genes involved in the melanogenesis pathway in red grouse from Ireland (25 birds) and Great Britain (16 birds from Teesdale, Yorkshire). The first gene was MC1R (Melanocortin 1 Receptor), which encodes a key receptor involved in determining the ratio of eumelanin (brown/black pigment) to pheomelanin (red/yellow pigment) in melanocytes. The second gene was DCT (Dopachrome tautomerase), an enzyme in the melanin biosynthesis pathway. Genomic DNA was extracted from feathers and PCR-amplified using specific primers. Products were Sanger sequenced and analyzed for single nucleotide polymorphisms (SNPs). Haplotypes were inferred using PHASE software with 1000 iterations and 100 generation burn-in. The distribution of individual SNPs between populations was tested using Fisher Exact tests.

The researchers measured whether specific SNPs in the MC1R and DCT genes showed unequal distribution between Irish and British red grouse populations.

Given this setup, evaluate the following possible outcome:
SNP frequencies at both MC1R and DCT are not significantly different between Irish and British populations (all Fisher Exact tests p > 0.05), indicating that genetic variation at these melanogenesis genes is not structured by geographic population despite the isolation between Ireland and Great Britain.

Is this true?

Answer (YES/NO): NO